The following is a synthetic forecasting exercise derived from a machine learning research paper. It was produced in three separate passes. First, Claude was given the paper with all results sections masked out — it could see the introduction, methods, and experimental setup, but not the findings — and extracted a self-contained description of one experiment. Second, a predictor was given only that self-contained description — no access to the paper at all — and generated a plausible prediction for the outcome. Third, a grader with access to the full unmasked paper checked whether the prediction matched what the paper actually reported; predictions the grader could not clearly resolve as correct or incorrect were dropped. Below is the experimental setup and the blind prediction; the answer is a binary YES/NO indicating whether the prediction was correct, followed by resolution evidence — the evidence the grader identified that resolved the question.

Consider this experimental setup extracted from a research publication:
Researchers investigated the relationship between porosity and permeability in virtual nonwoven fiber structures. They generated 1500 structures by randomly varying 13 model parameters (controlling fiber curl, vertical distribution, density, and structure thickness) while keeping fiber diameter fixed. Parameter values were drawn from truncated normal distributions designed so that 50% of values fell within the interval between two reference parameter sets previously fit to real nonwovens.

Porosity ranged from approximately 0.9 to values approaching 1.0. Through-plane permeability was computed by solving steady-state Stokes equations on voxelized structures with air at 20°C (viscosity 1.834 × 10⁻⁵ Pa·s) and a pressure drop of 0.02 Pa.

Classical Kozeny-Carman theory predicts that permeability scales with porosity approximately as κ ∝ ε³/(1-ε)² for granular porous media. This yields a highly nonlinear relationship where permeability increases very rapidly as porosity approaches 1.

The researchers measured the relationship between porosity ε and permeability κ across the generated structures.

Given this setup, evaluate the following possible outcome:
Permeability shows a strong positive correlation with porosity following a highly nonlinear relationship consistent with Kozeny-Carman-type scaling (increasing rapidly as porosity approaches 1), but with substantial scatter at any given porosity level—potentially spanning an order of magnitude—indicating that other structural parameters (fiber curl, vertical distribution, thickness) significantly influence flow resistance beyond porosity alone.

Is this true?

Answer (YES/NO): NO